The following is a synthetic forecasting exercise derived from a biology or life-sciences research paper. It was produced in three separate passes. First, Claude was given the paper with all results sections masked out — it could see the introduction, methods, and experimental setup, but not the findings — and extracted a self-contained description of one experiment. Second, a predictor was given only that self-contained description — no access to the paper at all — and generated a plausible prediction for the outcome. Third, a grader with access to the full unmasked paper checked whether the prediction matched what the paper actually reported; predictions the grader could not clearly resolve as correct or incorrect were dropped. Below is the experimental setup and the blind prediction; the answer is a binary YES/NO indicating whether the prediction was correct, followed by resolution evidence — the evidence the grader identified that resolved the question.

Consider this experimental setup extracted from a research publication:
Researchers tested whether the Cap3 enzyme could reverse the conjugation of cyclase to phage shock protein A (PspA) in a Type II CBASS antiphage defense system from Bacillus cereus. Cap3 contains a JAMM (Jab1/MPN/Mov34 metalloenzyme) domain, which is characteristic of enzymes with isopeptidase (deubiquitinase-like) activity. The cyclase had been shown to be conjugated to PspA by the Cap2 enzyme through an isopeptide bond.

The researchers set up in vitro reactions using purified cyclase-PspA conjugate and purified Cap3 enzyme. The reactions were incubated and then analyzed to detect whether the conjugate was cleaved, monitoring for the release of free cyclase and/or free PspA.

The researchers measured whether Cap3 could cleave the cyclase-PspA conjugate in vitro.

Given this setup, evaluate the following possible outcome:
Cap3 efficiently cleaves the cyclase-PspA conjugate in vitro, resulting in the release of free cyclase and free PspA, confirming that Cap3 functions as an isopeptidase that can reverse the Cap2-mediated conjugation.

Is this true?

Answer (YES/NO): YES